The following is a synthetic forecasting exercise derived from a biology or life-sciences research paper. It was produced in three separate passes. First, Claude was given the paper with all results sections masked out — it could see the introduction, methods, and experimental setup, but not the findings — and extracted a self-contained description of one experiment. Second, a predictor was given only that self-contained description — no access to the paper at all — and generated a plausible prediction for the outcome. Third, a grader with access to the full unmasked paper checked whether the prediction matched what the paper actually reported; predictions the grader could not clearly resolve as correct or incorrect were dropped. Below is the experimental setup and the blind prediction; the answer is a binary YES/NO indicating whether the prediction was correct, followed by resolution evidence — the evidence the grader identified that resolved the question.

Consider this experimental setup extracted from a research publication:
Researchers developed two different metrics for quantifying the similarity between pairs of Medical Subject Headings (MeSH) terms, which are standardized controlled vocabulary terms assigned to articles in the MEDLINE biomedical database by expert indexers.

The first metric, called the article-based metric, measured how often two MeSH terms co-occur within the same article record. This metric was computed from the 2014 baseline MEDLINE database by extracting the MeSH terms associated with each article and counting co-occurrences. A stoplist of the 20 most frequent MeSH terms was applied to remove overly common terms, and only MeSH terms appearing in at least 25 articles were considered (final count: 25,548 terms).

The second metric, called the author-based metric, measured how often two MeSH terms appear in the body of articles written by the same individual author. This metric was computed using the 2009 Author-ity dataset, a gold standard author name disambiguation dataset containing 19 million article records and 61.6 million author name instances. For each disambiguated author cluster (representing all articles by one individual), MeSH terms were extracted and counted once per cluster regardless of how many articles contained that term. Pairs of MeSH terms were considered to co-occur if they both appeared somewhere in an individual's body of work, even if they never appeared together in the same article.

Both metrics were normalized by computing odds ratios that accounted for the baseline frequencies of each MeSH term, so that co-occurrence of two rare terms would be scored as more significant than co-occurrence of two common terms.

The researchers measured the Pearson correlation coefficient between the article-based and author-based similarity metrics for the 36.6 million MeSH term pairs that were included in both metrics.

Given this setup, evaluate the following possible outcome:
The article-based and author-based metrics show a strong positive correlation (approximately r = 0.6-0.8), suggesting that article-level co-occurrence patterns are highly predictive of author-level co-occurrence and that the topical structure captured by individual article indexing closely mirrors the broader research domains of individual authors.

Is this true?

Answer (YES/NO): NO